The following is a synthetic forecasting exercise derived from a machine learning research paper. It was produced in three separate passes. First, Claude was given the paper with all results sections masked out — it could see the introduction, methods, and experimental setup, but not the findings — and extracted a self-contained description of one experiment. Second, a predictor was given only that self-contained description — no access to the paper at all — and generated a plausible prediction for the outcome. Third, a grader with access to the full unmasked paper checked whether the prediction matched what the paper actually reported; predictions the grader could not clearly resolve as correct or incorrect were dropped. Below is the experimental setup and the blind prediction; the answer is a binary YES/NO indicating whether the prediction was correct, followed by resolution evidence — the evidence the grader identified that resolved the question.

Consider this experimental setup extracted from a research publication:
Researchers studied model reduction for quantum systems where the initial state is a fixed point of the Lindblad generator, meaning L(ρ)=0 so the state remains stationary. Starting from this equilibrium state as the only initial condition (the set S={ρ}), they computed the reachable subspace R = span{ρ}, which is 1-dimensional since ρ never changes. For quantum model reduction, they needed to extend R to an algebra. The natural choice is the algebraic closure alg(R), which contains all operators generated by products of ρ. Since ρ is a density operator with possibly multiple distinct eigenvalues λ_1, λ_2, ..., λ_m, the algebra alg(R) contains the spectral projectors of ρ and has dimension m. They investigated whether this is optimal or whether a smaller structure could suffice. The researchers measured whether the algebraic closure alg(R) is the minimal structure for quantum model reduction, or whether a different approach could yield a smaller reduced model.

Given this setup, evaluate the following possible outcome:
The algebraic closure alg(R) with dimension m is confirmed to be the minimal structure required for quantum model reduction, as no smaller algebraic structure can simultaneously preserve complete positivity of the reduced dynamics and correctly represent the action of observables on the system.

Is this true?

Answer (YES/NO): NO